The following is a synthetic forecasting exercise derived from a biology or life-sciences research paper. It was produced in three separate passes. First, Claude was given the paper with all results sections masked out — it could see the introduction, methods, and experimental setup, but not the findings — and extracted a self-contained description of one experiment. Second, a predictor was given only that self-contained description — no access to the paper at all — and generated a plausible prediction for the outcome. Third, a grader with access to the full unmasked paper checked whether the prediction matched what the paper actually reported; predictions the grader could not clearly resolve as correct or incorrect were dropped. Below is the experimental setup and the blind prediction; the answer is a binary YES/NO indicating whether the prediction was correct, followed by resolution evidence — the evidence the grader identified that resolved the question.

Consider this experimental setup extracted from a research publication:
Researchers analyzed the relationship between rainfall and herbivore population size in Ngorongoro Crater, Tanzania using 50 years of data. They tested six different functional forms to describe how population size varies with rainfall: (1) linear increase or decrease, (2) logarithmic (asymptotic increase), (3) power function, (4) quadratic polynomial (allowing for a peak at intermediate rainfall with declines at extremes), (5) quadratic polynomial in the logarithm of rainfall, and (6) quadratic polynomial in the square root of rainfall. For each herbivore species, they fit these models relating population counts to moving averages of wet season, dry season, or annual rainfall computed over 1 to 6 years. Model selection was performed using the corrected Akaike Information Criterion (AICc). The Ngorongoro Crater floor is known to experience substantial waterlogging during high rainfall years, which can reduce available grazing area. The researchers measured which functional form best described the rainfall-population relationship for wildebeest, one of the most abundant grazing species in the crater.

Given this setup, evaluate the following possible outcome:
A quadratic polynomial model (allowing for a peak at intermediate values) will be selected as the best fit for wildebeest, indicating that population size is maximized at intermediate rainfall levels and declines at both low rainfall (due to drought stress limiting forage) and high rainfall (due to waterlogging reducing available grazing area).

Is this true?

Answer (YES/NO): NO